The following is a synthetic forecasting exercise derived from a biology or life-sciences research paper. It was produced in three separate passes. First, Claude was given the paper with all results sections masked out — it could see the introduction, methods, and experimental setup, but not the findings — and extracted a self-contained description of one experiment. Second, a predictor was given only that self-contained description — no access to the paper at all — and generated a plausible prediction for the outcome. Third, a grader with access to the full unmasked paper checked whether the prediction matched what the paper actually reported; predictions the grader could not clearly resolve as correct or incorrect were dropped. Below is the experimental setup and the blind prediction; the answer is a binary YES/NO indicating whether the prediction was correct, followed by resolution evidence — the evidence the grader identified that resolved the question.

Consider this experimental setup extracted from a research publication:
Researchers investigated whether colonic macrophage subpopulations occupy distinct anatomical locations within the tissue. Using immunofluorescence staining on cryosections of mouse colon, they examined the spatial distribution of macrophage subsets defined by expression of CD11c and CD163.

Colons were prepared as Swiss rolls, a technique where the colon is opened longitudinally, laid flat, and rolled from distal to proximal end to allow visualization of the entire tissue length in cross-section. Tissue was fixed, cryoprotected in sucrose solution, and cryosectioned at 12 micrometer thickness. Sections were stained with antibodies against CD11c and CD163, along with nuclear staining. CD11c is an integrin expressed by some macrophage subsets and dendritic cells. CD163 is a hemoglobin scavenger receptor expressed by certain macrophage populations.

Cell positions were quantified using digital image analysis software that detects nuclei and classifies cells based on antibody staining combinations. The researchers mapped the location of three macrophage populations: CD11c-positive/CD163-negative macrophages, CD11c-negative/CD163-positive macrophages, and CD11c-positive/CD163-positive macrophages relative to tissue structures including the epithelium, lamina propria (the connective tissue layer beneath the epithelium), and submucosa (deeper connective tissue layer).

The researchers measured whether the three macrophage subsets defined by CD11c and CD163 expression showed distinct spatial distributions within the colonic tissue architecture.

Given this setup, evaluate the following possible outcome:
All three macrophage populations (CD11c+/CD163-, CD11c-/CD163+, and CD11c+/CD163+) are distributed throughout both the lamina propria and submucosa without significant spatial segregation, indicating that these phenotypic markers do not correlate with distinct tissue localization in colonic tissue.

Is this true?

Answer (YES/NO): NO